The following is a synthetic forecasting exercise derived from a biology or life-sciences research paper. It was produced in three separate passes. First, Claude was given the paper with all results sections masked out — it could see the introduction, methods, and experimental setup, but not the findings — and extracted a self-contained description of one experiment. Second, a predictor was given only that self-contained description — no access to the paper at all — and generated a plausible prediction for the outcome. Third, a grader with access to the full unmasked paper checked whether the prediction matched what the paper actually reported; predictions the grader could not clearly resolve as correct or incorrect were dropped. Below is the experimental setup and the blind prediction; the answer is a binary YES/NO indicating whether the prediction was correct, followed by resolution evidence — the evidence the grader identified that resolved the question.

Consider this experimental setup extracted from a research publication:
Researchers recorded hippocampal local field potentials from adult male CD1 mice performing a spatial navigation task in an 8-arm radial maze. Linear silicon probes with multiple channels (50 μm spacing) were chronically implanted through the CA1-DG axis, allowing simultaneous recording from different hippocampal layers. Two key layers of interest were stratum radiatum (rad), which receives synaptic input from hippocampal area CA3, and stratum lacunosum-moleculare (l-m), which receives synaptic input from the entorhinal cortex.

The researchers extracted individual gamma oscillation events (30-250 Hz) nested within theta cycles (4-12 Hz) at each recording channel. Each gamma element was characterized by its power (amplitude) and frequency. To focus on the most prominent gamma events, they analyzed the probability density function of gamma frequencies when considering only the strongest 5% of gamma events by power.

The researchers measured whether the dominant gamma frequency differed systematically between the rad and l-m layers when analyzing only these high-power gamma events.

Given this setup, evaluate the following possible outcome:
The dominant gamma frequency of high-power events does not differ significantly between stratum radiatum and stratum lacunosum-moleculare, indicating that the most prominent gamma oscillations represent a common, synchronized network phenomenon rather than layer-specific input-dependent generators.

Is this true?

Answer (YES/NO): NO